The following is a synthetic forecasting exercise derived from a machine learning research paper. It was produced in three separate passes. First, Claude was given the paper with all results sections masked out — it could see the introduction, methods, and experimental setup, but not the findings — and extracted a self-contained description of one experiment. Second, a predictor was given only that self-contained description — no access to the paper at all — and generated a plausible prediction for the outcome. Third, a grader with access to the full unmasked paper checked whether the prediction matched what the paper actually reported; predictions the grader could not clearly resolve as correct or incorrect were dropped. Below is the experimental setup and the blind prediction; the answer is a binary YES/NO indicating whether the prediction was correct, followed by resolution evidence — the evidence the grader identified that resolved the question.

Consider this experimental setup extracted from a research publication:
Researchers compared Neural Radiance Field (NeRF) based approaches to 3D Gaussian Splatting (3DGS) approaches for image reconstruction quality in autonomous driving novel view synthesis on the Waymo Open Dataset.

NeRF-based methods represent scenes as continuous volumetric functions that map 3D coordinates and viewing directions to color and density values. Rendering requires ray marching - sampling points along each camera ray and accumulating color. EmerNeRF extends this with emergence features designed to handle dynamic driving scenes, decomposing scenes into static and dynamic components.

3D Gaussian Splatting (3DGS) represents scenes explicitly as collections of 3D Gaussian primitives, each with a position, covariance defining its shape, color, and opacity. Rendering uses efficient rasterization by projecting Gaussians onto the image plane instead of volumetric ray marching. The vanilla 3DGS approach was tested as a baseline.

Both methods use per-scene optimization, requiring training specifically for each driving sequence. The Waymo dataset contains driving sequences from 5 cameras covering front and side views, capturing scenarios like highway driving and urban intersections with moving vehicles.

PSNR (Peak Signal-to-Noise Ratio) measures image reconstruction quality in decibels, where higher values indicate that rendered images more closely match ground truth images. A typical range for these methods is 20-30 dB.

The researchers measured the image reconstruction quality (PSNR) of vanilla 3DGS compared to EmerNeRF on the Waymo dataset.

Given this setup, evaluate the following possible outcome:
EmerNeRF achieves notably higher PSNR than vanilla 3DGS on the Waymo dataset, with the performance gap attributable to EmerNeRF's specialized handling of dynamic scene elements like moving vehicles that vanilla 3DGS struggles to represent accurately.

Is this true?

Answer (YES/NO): NO